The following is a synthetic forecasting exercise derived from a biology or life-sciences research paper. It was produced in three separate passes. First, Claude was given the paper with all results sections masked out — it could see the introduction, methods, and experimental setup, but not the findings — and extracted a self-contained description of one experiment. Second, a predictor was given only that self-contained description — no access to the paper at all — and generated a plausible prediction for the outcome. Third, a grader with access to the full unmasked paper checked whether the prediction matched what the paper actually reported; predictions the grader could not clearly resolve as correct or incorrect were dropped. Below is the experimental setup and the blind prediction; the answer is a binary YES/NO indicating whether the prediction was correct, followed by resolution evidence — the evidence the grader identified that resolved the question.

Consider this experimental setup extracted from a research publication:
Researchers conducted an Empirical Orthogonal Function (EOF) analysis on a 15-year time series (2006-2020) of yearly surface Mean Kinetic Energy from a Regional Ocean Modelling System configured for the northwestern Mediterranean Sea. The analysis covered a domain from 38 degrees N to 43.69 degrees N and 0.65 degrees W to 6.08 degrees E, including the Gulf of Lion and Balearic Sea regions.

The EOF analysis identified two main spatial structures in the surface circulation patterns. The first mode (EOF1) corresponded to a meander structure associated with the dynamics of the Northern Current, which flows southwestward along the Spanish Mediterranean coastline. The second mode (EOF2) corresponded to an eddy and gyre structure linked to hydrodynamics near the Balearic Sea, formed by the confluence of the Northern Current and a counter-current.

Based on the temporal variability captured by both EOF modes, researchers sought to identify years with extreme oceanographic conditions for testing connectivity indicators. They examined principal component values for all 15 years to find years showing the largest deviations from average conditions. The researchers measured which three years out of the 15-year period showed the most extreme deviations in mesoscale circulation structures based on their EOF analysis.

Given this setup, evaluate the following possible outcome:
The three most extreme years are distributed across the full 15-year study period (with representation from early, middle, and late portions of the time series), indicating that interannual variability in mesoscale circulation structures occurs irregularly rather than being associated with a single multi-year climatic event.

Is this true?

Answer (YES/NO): YES